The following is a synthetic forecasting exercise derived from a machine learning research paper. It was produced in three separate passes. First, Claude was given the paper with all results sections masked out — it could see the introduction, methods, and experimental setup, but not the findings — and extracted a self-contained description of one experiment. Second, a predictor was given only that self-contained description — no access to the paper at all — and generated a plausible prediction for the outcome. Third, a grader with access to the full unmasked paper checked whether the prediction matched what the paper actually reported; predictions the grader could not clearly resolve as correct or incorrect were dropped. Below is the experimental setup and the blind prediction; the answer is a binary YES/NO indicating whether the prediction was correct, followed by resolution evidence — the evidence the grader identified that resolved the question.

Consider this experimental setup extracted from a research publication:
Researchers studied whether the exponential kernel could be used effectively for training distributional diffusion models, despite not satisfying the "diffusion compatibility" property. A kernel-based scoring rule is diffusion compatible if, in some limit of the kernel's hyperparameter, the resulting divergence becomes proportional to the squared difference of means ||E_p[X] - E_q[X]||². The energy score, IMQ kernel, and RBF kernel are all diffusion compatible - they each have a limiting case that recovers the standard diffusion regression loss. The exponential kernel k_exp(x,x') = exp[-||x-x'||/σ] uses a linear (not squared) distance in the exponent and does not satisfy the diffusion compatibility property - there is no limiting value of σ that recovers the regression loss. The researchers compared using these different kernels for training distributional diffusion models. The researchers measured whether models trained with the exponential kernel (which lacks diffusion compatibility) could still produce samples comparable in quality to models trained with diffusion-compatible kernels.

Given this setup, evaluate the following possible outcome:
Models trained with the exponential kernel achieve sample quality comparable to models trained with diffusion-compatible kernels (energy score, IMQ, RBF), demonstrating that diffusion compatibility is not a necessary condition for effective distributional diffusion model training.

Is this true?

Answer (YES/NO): YES